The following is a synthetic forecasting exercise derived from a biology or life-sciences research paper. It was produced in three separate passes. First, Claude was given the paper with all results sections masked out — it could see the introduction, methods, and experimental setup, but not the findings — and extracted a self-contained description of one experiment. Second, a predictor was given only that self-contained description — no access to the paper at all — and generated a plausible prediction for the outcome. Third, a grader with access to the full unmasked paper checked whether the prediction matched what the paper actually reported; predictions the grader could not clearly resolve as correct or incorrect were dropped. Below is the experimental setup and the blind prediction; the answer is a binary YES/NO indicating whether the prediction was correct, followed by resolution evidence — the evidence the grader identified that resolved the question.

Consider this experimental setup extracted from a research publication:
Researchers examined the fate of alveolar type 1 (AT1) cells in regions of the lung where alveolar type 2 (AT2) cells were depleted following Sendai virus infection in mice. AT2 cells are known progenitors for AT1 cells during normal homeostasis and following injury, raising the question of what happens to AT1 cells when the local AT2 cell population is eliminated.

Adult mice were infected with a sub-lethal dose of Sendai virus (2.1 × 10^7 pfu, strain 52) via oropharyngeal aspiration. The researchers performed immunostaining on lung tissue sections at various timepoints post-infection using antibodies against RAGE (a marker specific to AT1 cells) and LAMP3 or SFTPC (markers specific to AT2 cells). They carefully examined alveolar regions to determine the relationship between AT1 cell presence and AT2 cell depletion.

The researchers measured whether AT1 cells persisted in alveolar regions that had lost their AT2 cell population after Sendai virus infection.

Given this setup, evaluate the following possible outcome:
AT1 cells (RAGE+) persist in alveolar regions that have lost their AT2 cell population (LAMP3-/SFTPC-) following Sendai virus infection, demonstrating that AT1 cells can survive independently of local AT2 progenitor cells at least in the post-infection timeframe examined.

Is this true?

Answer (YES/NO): YES